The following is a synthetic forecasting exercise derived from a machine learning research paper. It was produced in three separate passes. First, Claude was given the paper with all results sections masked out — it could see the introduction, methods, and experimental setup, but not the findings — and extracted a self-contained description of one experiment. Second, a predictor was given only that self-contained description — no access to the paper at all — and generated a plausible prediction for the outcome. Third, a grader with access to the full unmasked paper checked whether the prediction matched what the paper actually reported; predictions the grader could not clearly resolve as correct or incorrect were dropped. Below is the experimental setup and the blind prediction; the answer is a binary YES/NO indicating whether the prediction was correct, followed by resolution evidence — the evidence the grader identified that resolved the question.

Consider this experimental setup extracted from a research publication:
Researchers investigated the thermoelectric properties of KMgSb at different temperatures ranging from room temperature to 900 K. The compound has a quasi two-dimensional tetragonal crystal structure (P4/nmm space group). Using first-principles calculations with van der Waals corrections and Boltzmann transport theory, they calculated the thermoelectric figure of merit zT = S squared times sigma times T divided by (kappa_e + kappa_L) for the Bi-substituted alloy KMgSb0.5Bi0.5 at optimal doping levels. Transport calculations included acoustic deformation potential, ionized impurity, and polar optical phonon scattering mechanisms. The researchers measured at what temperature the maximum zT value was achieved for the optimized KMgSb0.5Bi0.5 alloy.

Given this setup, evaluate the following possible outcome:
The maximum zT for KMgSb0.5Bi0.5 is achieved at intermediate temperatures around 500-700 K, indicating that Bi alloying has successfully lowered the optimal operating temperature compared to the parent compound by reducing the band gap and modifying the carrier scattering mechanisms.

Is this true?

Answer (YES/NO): NO